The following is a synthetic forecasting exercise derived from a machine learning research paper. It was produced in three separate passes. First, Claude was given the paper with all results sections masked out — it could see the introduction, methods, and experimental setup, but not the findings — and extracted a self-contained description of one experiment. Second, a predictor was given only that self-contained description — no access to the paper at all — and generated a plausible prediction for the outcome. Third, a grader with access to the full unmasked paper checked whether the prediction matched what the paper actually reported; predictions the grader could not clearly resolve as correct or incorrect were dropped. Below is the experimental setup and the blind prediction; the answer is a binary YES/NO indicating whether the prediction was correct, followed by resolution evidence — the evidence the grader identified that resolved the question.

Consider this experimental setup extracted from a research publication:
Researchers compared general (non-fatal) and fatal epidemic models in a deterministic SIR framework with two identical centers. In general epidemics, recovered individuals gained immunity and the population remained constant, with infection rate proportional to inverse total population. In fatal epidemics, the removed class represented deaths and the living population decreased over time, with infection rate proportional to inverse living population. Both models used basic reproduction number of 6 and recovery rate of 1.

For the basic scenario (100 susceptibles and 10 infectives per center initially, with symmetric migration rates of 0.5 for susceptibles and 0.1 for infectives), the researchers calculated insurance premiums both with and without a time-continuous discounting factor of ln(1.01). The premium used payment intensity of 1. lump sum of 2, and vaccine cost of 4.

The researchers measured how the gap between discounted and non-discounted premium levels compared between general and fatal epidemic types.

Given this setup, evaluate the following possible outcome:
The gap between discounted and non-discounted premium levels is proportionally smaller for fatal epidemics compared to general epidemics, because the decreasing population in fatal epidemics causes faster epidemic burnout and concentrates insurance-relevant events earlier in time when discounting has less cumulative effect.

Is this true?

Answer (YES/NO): YES